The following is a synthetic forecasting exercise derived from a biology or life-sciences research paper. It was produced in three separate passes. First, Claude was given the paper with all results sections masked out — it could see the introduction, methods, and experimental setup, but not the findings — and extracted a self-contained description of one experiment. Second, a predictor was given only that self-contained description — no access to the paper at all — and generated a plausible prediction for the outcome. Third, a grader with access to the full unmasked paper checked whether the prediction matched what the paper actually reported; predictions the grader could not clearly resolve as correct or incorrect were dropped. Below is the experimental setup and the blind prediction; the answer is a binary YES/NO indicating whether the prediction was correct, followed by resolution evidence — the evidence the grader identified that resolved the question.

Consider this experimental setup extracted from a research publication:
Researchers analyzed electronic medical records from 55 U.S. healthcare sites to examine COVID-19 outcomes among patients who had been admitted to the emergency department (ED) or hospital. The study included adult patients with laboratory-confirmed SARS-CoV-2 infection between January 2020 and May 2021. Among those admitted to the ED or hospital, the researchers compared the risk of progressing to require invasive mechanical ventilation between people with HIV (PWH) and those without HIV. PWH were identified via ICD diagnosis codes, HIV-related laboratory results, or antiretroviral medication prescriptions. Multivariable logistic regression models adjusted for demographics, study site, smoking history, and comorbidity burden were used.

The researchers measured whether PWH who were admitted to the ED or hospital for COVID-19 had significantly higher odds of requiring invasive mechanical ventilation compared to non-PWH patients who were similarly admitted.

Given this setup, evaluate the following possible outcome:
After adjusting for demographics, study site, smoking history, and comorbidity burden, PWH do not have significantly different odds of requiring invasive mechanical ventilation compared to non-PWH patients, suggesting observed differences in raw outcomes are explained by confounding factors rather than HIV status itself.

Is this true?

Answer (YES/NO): NO